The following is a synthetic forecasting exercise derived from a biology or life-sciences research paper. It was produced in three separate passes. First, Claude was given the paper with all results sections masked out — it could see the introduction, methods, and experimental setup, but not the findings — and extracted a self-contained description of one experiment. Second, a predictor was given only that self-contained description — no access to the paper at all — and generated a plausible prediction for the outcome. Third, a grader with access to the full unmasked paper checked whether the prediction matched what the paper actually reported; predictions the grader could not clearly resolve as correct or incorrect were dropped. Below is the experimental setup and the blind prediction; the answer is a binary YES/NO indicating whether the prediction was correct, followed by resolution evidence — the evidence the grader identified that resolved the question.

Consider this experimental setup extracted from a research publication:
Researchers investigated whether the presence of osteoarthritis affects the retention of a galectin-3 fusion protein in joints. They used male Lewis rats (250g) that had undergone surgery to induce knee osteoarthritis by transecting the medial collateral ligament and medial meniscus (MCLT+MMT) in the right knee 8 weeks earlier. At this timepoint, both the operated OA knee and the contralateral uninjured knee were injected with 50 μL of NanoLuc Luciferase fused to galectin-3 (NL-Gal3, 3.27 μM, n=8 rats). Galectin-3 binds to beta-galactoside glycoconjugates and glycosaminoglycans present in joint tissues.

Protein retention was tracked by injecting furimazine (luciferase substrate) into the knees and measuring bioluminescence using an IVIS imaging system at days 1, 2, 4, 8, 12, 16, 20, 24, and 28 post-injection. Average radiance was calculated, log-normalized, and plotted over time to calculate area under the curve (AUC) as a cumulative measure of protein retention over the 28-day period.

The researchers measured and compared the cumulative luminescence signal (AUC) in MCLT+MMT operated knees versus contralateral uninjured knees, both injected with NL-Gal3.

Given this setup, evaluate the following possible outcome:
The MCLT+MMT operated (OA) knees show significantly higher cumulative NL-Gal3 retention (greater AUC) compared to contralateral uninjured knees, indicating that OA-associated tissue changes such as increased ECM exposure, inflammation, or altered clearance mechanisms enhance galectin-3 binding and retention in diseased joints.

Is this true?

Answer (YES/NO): NO